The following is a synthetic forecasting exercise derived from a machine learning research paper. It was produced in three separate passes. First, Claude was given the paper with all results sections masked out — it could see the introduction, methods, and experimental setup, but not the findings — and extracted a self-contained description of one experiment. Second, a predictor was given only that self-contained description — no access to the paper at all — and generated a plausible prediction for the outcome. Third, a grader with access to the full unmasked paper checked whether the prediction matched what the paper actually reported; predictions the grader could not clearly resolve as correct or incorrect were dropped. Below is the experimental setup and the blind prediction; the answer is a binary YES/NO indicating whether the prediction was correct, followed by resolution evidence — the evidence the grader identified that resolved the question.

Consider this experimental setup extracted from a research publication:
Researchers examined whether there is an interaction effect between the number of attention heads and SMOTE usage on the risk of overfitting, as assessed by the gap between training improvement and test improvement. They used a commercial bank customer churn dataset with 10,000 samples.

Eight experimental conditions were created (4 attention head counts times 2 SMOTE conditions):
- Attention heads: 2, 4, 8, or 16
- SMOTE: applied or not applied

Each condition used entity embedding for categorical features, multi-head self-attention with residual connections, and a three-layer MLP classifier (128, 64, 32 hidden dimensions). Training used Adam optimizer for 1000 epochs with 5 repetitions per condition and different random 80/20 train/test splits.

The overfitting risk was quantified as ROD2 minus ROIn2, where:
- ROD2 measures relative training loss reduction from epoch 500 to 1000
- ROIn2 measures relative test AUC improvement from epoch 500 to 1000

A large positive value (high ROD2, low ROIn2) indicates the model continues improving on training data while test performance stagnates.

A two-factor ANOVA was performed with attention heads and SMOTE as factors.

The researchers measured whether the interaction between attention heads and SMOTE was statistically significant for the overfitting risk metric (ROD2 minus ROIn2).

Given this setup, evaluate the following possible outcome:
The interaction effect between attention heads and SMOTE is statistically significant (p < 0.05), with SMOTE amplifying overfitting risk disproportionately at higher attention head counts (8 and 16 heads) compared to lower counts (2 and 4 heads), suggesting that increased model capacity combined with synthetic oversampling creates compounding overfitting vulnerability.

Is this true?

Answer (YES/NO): NO